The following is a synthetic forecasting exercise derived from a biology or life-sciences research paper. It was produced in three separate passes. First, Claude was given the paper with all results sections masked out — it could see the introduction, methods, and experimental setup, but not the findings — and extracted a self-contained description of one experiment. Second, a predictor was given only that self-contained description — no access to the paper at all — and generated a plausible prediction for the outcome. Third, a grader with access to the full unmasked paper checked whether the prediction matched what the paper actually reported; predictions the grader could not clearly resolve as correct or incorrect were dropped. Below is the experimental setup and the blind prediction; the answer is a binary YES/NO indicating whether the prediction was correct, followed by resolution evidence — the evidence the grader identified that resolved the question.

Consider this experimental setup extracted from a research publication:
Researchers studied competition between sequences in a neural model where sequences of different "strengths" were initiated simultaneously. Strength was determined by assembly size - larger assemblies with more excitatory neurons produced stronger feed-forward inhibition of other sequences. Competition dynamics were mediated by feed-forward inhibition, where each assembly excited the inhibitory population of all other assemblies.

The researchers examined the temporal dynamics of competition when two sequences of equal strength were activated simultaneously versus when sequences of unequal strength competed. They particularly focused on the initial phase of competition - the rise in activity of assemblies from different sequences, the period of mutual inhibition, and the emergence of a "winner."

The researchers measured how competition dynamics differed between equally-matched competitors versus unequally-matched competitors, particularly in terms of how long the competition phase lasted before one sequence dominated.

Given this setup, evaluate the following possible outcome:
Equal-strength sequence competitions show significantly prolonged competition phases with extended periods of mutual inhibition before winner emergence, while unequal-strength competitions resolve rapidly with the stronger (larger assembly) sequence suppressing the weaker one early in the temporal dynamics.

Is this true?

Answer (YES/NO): NO